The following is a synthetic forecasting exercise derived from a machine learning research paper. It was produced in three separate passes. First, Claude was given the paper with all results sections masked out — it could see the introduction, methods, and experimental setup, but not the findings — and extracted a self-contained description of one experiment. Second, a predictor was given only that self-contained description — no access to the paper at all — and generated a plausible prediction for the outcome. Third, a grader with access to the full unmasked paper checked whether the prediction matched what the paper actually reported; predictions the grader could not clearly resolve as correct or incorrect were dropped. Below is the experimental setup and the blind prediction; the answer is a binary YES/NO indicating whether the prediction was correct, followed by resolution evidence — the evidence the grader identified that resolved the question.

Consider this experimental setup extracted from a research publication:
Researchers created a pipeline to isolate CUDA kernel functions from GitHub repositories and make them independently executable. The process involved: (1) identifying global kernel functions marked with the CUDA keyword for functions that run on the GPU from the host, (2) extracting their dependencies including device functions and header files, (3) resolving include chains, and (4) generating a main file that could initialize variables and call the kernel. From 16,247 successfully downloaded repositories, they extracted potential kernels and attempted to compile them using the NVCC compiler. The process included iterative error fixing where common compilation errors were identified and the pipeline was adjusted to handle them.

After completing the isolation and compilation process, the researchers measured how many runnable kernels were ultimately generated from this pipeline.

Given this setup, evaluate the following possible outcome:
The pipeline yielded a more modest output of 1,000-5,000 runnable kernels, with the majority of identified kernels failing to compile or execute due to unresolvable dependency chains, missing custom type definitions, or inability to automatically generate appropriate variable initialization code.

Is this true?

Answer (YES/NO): NO